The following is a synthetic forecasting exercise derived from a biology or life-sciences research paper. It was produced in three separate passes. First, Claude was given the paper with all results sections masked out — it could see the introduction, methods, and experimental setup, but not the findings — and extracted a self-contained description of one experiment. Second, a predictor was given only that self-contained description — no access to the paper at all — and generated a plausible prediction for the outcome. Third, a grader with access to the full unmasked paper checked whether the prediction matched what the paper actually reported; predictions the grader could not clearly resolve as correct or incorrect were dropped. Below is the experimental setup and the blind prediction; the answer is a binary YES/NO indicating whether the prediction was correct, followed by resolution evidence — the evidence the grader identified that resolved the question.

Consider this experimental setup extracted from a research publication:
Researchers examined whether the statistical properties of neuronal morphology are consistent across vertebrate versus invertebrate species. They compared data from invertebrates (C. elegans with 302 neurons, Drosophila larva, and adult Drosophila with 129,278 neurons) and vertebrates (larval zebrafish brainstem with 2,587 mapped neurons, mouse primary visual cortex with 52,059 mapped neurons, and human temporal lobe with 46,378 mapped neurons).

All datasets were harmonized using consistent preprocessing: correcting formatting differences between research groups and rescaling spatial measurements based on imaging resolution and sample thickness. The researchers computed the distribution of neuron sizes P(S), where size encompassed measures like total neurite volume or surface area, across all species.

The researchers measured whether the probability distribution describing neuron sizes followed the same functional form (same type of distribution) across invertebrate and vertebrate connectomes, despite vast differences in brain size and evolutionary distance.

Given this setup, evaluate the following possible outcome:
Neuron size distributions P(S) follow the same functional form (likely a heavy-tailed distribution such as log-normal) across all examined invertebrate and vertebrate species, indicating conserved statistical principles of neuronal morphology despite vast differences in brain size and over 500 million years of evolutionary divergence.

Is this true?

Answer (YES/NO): YES